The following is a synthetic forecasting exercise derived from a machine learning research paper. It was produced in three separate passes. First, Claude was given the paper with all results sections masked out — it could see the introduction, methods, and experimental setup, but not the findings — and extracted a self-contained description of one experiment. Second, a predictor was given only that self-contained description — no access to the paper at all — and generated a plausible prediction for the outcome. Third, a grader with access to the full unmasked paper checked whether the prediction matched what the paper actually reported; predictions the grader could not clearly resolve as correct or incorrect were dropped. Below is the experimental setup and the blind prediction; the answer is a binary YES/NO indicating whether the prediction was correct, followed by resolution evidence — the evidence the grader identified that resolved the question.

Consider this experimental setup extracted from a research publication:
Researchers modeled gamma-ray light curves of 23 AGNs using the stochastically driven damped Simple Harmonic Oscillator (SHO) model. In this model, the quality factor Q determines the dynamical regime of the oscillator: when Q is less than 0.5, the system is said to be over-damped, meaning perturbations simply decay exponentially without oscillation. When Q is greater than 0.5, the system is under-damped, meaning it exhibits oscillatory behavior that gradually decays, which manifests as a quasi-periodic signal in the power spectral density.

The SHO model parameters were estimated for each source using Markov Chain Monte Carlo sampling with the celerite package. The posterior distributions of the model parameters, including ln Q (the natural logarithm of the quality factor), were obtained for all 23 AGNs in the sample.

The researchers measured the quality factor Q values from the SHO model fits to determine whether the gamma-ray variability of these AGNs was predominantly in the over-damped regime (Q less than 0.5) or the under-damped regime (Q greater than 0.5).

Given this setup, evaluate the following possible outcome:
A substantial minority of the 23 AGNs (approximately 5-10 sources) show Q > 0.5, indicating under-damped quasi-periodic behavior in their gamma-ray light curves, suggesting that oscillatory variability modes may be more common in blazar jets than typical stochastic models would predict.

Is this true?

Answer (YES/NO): NO